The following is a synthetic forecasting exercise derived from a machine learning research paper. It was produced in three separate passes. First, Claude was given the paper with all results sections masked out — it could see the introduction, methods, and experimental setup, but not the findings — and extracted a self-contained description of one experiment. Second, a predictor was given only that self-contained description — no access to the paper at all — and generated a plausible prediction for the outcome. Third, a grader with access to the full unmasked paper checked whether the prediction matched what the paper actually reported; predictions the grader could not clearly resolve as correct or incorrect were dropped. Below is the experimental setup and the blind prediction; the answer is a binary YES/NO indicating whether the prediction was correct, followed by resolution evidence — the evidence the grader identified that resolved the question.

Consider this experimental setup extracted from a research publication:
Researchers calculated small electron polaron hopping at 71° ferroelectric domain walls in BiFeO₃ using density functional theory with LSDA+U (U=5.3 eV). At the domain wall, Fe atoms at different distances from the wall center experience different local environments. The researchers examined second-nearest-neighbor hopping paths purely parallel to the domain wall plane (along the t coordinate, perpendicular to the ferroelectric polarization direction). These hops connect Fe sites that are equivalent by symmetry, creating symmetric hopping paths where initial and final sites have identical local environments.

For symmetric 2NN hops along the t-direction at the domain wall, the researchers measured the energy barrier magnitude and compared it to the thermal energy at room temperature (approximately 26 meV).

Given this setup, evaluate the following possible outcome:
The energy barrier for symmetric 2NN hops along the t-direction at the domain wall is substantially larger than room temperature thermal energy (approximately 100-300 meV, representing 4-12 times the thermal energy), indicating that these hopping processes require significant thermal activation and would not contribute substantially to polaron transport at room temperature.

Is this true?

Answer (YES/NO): NO